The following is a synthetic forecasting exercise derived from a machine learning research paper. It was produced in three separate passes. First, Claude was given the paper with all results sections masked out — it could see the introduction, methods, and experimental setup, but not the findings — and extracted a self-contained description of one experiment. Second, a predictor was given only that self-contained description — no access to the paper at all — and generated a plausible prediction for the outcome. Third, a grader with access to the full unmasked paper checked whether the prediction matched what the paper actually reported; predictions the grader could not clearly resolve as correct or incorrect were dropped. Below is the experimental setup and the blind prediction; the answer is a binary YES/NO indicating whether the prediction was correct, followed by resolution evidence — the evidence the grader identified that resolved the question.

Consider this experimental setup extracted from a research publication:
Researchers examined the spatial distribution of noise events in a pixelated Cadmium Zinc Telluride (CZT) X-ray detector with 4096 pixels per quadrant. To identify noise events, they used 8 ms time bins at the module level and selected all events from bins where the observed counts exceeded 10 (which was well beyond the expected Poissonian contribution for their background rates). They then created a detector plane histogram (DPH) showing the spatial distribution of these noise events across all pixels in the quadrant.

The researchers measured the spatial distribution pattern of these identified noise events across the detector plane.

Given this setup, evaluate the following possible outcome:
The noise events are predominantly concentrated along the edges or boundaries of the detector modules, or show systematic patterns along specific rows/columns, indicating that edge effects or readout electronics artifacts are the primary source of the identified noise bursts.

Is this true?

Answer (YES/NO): NO